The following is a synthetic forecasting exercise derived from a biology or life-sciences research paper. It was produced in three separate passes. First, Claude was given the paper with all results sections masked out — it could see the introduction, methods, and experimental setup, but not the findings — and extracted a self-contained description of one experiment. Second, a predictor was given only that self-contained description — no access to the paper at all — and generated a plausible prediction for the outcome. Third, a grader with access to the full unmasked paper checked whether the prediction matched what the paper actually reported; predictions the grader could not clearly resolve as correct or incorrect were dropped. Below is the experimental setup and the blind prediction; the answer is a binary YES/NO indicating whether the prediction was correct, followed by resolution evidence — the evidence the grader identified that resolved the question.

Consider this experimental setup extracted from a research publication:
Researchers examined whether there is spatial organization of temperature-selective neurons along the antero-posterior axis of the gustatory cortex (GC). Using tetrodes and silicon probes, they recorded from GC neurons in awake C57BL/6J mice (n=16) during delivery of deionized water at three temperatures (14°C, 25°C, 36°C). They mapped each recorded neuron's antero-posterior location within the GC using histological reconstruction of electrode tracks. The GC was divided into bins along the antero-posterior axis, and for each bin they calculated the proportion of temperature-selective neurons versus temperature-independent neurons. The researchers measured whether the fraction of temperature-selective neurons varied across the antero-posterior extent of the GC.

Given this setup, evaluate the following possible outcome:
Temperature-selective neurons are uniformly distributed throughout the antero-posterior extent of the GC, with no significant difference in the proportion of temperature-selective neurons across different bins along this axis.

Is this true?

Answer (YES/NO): NO